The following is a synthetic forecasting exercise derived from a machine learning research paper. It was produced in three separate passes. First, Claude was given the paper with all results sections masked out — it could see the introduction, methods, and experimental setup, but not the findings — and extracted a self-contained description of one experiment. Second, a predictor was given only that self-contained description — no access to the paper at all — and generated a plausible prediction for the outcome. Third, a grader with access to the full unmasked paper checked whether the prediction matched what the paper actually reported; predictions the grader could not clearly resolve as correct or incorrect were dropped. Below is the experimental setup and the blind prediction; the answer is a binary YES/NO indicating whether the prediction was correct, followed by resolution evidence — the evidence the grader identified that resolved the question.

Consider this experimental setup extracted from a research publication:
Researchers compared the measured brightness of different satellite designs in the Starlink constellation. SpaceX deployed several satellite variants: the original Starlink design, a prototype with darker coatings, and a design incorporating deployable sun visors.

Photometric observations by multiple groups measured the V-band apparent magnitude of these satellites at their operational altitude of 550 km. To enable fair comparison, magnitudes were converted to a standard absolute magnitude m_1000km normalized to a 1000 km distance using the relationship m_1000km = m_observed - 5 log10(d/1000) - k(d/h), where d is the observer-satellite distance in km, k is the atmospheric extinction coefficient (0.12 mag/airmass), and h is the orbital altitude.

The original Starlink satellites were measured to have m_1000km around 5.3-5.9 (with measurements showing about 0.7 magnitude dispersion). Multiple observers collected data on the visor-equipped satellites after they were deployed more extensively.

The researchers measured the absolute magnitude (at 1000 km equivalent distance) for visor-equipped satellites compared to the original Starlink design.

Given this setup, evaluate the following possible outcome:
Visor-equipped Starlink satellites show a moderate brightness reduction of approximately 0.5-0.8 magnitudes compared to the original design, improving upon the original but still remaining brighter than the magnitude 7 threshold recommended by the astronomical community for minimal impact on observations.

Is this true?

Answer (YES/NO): NO